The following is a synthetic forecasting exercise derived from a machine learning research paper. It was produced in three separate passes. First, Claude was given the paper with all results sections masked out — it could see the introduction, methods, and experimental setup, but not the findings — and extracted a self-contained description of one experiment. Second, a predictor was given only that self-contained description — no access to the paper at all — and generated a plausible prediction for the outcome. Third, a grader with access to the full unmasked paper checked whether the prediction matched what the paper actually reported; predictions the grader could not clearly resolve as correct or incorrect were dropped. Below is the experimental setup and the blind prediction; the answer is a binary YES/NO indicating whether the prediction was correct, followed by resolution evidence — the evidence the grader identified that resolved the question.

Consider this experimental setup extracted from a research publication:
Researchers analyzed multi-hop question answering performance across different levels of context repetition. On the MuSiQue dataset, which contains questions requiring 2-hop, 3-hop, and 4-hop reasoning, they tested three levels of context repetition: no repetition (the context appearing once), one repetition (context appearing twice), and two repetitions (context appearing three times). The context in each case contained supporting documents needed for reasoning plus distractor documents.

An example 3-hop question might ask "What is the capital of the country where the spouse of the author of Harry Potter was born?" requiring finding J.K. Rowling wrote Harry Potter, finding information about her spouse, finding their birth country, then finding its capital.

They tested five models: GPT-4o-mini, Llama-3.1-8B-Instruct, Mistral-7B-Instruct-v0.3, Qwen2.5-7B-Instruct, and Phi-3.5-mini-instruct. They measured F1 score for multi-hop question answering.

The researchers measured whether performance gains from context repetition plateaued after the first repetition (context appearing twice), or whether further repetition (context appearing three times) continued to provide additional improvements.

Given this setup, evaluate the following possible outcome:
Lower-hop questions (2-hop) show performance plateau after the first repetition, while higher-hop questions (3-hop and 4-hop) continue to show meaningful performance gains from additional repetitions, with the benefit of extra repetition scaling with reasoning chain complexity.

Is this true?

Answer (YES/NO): NO